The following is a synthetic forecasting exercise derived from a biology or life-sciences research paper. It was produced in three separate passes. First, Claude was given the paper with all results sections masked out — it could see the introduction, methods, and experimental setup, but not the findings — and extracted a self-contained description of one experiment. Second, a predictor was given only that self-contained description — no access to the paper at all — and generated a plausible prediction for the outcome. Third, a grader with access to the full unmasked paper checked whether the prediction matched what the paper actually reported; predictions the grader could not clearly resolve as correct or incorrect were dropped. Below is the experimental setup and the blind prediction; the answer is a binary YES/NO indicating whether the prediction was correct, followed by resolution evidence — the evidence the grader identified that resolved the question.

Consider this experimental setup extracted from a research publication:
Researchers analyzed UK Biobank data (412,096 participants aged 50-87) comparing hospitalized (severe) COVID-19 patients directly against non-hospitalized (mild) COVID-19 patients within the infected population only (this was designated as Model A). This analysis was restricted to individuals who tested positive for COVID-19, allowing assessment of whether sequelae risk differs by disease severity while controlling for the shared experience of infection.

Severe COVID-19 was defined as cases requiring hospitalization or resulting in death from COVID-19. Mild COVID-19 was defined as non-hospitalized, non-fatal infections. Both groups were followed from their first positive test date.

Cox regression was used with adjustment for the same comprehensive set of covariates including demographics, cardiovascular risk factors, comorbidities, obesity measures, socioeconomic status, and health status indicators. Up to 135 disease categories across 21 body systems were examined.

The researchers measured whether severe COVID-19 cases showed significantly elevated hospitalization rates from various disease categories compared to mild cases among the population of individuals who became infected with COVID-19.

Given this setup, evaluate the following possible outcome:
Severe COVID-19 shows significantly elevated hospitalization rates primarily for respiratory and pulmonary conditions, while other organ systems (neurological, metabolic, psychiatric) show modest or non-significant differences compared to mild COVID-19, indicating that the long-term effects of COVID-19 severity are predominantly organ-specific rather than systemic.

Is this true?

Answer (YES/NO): NO